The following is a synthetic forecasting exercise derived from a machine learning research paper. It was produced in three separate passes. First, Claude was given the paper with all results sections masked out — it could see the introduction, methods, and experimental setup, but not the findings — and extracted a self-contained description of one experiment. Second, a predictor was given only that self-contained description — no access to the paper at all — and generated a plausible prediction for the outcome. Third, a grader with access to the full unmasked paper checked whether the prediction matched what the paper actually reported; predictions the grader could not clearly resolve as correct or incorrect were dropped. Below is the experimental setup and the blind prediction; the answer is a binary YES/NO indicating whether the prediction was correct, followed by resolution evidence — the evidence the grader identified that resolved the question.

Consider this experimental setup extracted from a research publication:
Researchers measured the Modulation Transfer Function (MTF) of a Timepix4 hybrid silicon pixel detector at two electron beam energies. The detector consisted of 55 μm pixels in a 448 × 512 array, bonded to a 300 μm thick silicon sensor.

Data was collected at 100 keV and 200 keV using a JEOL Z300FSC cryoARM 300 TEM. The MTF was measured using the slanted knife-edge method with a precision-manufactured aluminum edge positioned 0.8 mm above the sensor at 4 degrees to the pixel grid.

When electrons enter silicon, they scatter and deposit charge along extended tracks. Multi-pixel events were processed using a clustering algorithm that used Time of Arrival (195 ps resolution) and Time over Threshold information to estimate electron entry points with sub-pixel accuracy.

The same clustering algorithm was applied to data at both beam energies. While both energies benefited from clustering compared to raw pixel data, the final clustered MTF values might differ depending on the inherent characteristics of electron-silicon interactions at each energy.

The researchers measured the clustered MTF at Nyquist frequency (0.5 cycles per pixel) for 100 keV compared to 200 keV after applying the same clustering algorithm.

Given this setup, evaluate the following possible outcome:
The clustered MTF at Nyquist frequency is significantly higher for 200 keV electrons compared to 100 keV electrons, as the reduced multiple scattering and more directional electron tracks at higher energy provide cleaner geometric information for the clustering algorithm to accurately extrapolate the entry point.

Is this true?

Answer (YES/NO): NO